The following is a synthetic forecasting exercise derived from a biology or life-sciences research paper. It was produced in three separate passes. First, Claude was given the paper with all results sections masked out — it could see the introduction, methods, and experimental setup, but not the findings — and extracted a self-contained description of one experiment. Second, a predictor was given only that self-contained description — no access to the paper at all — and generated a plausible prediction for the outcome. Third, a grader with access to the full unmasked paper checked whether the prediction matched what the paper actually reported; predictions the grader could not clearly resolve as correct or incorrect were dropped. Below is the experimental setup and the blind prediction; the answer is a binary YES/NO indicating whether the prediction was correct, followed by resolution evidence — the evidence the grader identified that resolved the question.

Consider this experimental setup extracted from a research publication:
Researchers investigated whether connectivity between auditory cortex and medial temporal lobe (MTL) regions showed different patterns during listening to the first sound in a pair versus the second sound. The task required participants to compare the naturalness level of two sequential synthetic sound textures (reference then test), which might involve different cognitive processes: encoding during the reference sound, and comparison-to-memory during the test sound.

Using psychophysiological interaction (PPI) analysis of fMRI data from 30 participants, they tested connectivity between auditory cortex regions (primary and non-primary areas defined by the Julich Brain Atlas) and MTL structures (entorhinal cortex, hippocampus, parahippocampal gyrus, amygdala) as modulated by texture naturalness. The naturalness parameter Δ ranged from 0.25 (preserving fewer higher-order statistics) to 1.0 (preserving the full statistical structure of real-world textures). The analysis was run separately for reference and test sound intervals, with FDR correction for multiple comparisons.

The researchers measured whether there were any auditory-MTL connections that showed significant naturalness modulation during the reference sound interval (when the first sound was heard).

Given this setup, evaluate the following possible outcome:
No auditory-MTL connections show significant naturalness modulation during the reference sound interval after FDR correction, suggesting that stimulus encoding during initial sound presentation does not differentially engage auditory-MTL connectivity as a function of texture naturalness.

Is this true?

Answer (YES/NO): NO